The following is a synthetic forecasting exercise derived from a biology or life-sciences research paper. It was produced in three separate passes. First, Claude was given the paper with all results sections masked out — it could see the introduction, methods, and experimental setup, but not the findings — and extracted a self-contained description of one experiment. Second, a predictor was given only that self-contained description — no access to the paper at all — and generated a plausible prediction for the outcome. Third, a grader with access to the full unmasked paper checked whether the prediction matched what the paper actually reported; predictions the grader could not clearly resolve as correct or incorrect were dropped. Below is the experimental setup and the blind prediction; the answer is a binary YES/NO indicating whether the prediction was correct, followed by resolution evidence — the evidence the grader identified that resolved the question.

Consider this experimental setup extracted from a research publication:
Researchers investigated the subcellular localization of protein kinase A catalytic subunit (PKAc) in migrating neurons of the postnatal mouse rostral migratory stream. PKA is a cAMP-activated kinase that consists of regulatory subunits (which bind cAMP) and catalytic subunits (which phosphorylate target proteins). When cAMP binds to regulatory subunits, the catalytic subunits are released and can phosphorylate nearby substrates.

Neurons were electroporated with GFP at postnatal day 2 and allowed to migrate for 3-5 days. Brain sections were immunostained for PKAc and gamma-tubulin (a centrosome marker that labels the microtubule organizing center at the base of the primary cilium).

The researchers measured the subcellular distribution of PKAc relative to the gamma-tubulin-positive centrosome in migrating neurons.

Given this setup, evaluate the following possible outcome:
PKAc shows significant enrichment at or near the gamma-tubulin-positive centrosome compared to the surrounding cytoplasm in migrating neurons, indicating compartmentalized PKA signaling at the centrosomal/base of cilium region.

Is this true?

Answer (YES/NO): YES